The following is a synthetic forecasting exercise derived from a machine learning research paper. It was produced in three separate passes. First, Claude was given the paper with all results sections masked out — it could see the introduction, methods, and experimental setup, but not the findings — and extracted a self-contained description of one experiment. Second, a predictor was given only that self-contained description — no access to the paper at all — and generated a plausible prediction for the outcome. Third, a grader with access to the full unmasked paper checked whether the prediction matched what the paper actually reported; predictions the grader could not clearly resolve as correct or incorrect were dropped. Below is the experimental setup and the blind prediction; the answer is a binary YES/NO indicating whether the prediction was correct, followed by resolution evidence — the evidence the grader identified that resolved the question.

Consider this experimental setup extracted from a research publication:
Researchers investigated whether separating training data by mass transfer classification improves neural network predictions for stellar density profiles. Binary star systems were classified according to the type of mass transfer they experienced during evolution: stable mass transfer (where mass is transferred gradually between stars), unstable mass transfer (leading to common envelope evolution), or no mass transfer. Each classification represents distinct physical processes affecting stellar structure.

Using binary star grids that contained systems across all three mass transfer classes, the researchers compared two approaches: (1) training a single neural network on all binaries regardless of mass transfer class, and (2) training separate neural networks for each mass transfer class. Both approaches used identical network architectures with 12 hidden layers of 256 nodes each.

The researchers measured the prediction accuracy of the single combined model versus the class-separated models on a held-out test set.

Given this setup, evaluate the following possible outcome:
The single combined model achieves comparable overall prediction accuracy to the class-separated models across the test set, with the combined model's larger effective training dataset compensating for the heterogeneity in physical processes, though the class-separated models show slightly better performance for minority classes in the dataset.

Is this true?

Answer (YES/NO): NO